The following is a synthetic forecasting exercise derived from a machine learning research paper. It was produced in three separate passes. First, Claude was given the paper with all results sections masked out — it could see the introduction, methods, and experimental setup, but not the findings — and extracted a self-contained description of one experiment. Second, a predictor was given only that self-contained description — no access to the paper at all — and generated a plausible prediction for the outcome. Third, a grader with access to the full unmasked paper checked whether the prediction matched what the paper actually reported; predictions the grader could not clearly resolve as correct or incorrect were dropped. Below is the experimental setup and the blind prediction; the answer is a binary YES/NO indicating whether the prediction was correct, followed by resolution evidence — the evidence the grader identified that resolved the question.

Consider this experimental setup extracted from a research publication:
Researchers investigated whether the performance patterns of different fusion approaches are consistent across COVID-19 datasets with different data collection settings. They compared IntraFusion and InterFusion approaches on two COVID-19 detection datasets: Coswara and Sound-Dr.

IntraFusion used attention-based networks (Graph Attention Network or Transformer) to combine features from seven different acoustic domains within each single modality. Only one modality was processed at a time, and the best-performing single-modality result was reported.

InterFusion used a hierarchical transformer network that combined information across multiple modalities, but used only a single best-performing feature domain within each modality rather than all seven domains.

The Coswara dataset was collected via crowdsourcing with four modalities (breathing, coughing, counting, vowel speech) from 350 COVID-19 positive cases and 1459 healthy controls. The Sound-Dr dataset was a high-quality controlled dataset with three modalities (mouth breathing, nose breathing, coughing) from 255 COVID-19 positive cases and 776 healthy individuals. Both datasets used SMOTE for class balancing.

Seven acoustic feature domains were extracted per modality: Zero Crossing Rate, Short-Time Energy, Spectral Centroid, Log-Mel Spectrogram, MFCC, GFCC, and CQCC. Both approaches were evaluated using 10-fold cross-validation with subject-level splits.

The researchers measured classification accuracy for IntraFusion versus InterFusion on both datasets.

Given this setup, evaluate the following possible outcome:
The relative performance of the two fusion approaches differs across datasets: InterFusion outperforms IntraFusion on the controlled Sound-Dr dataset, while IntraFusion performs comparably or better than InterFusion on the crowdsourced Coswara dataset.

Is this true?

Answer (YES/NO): YES